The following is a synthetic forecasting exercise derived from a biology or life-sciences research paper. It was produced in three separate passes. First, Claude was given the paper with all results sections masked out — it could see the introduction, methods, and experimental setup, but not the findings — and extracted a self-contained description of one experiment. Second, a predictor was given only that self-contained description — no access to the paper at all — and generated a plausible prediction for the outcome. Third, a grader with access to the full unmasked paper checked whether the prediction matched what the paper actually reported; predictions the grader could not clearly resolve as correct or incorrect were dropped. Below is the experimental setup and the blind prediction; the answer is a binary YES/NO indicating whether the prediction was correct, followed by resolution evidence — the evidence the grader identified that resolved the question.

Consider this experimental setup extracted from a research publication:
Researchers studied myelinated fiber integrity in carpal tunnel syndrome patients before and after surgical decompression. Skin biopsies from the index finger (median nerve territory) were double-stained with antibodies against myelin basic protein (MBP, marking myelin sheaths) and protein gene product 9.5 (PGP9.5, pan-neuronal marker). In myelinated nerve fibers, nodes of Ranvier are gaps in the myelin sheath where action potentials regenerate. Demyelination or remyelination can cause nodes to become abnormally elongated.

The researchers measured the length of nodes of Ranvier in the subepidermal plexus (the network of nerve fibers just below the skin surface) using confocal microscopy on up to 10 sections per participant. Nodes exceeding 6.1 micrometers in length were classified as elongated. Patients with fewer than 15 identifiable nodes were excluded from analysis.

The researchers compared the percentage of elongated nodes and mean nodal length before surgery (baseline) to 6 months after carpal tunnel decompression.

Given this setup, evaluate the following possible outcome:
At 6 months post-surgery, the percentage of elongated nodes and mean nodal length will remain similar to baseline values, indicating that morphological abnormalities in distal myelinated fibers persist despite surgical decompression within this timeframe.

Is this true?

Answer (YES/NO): NO